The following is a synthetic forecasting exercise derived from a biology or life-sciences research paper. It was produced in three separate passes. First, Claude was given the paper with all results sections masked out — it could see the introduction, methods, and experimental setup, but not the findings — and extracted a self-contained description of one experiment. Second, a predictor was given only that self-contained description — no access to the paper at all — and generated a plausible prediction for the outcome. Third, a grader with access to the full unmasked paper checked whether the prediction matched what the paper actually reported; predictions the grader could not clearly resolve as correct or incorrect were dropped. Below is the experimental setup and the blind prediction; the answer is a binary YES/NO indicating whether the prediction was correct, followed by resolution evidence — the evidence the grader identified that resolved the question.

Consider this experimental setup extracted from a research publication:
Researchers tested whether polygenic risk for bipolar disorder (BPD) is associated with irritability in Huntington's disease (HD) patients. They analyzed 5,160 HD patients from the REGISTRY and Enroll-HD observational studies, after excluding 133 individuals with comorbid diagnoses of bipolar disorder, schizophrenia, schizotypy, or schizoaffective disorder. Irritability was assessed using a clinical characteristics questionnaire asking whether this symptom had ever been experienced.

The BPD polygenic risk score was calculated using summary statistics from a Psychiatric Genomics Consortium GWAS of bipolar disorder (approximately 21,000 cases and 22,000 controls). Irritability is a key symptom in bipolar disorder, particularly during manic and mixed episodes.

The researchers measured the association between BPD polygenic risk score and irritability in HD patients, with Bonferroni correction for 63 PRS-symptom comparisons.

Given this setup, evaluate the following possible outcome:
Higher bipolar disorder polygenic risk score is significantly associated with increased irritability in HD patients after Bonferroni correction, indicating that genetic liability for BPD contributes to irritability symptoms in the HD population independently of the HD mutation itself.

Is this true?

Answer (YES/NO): NO